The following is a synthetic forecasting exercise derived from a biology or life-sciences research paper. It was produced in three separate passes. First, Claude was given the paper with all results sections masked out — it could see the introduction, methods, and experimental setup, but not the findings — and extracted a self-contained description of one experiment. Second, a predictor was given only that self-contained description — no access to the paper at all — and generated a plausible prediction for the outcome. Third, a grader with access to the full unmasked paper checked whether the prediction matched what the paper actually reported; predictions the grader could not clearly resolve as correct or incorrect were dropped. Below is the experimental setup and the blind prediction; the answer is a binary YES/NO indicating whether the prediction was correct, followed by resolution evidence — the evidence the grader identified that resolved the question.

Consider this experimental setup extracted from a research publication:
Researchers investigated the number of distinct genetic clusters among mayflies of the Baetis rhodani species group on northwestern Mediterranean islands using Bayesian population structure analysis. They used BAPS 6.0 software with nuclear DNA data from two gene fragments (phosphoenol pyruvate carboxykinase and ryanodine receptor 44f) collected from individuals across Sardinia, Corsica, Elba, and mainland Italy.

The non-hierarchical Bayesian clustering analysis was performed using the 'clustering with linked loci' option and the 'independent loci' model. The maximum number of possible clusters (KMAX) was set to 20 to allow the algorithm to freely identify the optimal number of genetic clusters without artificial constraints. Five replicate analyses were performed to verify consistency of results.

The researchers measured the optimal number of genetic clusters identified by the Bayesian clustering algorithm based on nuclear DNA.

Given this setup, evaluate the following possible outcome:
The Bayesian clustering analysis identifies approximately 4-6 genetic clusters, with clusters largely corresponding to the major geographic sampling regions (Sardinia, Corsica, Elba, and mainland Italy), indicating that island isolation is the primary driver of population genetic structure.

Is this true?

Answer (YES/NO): NO